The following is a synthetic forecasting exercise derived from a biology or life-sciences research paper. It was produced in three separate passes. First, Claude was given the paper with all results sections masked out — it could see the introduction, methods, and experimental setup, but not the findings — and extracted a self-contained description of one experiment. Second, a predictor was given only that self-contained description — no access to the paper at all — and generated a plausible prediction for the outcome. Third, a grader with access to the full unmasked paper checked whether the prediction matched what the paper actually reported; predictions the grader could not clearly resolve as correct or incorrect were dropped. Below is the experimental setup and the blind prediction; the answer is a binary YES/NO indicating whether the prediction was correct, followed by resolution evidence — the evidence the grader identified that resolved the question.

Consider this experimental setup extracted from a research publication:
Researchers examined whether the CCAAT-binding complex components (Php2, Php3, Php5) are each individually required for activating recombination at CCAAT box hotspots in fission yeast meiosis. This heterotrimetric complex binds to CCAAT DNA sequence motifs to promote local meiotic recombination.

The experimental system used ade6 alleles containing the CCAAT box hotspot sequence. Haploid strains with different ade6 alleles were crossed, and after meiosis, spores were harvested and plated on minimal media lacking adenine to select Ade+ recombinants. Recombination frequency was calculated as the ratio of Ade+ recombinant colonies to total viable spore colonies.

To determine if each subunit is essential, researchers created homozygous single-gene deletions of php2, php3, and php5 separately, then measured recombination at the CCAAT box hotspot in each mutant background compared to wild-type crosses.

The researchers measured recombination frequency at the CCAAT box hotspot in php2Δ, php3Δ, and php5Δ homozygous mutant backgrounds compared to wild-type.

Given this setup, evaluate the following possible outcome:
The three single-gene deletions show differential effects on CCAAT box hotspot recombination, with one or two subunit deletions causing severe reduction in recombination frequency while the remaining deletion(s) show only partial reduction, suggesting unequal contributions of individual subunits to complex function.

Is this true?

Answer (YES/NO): NO